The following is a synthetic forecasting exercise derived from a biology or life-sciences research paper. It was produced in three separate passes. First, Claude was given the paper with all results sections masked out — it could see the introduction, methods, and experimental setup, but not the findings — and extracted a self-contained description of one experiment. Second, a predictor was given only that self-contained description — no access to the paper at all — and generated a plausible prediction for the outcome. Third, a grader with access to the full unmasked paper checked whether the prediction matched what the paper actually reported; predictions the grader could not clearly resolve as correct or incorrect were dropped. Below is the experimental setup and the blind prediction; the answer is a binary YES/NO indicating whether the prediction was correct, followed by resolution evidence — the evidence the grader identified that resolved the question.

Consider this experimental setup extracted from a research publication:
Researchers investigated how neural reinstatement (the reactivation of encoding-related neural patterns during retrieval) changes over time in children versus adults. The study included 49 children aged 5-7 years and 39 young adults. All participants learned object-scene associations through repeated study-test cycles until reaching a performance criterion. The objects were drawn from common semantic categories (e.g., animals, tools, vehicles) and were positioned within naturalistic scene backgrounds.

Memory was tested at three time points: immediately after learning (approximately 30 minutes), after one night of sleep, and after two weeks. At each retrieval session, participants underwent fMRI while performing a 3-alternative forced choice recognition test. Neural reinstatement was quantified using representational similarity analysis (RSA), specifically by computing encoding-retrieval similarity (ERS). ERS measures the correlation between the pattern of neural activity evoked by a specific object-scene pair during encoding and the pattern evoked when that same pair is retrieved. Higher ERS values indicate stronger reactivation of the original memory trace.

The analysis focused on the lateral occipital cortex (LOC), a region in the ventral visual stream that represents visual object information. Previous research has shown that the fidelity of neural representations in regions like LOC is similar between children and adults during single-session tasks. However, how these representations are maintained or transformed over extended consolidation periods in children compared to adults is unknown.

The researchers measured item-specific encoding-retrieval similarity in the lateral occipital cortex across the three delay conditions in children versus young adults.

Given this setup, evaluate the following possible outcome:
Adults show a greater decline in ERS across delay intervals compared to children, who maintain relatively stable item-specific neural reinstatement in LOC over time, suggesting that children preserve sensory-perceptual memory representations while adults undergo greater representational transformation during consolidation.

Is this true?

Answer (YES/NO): NO